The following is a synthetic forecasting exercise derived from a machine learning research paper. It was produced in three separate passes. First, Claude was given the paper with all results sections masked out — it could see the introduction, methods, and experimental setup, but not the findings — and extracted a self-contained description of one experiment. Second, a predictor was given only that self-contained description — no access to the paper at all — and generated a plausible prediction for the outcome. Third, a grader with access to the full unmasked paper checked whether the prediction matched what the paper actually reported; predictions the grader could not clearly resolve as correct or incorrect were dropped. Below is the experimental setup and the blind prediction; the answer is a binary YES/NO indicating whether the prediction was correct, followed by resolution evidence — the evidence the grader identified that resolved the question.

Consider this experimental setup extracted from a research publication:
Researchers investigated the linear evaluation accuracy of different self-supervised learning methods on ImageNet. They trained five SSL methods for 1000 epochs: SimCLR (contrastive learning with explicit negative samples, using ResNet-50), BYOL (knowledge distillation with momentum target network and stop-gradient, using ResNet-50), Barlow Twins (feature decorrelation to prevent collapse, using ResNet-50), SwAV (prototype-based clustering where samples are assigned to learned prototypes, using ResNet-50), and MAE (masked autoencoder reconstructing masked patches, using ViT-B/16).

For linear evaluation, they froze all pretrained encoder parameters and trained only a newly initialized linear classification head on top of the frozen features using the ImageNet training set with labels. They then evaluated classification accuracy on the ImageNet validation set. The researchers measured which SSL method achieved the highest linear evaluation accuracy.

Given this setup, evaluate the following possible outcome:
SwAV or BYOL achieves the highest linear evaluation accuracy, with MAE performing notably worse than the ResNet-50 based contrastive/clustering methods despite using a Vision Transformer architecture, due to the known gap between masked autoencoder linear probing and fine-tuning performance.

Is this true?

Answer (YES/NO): YES